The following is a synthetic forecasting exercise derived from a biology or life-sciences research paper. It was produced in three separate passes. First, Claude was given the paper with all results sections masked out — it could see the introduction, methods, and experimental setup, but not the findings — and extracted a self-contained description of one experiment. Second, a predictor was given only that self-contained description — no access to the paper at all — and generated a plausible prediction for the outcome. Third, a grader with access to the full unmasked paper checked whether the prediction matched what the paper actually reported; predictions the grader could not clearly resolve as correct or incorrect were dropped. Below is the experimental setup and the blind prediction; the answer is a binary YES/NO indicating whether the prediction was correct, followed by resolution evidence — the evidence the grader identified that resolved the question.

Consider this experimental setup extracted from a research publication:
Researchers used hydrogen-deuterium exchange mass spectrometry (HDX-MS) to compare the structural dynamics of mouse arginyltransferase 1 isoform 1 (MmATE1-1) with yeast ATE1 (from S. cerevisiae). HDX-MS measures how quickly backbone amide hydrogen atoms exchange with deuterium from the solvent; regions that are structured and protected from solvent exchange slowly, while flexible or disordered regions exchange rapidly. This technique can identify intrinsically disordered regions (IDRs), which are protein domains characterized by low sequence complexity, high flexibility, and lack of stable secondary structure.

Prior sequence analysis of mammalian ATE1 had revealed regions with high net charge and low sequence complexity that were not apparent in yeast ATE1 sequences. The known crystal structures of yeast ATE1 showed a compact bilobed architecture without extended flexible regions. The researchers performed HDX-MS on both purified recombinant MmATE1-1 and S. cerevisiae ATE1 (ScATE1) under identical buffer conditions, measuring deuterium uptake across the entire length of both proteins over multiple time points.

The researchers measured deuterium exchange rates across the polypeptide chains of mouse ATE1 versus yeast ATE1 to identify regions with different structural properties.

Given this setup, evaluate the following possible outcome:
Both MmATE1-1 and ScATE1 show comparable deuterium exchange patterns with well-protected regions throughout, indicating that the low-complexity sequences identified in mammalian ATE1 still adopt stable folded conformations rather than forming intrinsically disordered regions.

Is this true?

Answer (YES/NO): NO